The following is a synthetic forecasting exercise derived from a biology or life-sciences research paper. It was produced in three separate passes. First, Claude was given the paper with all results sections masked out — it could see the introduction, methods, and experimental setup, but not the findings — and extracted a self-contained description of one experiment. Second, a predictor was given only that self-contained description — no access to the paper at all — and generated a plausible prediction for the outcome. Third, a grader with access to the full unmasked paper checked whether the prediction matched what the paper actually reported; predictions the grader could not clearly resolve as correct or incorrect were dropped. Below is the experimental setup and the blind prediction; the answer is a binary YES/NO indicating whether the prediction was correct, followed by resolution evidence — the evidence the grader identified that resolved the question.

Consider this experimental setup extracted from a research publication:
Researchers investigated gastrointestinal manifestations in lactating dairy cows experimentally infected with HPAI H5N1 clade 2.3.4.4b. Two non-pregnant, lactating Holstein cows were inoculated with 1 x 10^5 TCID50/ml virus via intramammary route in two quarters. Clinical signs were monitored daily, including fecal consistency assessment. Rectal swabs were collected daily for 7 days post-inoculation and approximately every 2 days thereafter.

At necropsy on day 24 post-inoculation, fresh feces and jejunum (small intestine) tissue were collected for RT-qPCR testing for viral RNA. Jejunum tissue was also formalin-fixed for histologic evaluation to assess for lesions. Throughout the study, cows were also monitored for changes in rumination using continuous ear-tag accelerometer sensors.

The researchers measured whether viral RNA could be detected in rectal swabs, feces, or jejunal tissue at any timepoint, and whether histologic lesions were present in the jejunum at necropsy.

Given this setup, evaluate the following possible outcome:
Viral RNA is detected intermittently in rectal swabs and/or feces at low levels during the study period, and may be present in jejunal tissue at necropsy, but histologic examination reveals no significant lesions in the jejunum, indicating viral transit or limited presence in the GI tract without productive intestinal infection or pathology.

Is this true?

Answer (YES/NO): NO